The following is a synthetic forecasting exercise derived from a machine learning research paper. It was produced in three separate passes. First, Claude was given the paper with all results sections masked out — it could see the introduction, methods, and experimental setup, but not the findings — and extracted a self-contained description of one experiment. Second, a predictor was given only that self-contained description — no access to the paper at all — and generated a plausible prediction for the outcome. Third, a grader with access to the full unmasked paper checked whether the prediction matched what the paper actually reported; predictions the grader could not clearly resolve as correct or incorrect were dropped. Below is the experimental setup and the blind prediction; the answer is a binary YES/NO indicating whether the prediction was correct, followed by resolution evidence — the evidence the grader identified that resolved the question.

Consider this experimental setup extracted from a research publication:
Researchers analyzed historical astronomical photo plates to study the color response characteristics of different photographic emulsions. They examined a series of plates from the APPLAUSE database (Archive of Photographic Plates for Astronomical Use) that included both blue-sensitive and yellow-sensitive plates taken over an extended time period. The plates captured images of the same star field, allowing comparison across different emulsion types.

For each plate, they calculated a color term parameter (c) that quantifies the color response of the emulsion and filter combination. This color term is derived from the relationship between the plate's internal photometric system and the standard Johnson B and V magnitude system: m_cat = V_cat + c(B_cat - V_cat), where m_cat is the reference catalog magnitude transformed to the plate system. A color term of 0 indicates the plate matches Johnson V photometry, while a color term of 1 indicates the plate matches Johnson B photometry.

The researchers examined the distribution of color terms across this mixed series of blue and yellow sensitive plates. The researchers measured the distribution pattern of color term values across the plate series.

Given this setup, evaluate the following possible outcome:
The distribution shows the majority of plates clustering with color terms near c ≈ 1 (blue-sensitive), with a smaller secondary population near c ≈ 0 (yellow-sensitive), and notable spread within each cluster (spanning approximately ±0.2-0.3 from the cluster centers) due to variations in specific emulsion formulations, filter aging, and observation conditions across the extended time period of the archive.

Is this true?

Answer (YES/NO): NO